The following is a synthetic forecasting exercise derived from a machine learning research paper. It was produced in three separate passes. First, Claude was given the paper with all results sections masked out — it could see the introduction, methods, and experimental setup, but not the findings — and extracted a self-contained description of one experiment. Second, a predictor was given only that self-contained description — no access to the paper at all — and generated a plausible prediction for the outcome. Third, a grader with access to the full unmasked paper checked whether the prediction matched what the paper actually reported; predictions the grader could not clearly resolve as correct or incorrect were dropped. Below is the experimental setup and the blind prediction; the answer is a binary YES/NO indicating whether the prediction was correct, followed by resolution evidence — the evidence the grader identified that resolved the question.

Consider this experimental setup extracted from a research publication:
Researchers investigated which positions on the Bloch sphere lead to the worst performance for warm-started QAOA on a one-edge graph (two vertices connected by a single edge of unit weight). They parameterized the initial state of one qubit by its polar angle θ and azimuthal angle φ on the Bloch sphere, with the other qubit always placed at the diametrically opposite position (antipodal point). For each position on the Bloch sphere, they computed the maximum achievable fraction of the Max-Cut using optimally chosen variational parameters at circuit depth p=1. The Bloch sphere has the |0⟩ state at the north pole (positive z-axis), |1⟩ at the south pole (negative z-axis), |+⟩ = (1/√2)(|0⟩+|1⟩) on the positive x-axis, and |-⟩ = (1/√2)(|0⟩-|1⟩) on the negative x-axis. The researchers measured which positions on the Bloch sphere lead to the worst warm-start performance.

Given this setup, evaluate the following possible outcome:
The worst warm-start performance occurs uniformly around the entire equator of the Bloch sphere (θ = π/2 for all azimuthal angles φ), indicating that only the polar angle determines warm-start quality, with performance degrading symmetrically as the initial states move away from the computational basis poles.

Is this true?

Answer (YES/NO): NO